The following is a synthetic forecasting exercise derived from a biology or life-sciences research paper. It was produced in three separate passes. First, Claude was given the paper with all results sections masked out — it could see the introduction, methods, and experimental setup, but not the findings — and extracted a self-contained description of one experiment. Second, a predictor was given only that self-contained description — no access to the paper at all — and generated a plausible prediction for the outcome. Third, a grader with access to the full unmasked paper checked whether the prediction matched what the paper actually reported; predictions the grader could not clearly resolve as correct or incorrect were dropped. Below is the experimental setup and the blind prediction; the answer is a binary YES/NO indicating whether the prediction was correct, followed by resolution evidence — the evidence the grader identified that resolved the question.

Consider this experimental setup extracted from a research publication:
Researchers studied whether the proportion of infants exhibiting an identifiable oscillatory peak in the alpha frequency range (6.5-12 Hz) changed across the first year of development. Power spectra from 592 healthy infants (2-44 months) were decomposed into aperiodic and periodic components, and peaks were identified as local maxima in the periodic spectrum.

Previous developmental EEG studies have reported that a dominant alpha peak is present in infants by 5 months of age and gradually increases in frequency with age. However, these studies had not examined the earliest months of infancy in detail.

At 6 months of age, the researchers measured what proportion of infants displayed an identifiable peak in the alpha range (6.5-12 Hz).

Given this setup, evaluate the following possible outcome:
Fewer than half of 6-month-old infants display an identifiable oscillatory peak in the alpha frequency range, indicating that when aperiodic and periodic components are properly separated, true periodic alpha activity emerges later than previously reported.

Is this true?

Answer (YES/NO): YES